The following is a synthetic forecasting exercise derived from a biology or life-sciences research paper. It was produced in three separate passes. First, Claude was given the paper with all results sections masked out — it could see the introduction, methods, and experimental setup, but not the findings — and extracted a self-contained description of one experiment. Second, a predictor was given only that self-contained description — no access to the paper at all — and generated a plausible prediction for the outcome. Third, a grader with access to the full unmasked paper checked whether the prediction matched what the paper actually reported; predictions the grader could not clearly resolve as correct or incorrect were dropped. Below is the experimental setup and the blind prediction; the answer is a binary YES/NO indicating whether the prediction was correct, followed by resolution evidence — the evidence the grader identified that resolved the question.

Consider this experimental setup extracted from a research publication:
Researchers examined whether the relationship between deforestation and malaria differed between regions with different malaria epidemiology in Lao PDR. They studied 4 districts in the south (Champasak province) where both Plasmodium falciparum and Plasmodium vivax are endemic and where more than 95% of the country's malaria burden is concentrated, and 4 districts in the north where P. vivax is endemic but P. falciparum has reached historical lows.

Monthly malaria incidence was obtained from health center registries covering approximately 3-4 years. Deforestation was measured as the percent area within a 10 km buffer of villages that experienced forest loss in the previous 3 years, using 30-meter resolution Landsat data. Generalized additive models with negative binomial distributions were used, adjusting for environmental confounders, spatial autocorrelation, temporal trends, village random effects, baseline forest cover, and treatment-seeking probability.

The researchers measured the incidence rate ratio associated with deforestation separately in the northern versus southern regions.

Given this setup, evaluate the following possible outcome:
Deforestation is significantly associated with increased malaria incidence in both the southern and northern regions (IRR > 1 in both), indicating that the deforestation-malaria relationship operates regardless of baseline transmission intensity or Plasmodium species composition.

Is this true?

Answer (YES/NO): NO